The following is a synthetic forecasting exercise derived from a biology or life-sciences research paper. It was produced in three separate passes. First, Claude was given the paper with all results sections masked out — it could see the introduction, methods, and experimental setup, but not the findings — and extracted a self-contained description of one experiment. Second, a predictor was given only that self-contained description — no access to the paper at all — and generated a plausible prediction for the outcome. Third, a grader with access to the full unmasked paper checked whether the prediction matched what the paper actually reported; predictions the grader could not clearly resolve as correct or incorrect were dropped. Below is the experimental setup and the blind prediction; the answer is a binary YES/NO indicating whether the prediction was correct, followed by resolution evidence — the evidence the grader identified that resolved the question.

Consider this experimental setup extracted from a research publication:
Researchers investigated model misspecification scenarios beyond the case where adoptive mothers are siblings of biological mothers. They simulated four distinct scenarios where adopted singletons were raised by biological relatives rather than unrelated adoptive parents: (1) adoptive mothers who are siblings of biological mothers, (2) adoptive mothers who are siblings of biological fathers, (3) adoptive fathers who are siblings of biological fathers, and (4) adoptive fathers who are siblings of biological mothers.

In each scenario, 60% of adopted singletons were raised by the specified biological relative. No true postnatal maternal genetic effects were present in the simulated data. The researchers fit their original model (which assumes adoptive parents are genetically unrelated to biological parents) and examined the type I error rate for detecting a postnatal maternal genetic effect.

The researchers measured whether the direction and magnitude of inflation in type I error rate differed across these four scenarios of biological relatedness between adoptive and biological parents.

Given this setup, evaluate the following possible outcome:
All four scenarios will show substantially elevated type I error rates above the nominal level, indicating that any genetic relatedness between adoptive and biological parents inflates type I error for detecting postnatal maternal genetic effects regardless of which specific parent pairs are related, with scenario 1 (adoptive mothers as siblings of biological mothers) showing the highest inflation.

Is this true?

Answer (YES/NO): NO